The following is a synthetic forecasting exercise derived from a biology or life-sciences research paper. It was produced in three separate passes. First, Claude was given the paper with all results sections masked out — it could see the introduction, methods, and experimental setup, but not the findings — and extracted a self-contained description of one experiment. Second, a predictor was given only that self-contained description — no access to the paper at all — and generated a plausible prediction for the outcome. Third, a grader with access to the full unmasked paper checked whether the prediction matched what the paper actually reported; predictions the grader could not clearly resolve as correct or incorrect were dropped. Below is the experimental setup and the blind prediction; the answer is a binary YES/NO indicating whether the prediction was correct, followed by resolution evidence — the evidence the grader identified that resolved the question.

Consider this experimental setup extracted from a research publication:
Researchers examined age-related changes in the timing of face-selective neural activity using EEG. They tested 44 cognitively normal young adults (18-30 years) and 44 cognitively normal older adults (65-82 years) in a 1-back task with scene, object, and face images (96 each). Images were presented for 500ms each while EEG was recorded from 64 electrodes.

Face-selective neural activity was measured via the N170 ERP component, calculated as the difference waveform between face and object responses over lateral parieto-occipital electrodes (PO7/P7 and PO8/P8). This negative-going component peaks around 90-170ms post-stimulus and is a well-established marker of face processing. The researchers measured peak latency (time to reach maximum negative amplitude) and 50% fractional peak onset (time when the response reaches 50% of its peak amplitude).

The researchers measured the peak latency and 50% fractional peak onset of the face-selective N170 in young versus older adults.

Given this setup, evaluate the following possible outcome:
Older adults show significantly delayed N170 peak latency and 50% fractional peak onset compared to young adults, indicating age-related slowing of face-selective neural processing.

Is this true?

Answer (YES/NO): YES